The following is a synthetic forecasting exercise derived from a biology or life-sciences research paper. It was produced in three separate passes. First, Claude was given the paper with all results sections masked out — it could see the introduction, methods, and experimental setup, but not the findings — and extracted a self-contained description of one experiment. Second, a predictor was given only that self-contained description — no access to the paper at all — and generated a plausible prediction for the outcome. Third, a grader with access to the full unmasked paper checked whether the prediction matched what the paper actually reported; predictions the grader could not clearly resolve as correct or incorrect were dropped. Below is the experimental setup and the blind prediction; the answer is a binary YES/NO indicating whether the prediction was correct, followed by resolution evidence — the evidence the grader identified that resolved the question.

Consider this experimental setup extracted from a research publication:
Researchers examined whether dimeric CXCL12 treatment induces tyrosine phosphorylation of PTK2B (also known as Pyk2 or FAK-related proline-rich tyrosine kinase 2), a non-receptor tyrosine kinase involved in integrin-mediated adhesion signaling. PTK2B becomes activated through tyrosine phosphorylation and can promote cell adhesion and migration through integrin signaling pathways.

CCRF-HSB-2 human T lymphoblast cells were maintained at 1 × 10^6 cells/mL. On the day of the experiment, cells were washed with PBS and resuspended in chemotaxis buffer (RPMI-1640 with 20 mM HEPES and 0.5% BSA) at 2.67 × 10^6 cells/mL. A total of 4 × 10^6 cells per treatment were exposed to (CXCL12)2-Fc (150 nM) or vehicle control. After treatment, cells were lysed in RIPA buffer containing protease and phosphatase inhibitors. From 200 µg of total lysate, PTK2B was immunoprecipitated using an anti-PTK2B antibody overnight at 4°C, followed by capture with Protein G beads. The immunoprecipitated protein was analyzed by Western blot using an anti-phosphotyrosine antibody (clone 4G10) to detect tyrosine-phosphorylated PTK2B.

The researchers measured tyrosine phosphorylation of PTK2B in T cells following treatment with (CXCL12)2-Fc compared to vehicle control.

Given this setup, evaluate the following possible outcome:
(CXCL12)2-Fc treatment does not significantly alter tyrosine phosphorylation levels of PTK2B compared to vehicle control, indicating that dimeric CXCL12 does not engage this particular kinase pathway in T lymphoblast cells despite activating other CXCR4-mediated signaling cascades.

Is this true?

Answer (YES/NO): NO